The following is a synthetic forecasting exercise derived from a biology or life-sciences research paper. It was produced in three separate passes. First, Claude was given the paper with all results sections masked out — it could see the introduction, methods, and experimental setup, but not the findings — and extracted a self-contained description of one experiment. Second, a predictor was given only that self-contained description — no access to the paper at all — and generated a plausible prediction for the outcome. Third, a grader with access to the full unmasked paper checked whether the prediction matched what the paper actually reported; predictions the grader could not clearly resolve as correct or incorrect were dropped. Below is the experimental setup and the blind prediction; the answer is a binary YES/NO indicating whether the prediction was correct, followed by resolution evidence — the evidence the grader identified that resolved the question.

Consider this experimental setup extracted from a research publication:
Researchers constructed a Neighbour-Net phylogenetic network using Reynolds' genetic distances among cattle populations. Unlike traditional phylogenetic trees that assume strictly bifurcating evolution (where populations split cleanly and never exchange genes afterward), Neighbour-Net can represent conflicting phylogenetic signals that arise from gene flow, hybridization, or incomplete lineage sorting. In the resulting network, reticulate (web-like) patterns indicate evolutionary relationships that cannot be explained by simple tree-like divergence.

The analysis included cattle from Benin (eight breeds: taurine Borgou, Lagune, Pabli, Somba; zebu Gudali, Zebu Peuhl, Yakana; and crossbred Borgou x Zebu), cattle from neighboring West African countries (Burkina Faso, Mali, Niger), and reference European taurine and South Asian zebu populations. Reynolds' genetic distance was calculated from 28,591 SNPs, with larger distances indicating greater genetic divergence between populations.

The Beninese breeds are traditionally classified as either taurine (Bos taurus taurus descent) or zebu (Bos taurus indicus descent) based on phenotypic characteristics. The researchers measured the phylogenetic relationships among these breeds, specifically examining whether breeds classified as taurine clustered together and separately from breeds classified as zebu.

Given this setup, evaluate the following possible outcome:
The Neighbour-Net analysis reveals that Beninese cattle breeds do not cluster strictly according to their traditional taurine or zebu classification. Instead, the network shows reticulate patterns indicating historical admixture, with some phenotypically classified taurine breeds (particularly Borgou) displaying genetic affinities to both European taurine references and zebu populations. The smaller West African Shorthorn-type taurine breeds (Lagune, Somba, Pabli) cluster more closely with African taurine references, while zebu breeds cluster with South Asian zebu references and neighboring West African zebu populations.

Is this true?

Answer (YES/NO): NO